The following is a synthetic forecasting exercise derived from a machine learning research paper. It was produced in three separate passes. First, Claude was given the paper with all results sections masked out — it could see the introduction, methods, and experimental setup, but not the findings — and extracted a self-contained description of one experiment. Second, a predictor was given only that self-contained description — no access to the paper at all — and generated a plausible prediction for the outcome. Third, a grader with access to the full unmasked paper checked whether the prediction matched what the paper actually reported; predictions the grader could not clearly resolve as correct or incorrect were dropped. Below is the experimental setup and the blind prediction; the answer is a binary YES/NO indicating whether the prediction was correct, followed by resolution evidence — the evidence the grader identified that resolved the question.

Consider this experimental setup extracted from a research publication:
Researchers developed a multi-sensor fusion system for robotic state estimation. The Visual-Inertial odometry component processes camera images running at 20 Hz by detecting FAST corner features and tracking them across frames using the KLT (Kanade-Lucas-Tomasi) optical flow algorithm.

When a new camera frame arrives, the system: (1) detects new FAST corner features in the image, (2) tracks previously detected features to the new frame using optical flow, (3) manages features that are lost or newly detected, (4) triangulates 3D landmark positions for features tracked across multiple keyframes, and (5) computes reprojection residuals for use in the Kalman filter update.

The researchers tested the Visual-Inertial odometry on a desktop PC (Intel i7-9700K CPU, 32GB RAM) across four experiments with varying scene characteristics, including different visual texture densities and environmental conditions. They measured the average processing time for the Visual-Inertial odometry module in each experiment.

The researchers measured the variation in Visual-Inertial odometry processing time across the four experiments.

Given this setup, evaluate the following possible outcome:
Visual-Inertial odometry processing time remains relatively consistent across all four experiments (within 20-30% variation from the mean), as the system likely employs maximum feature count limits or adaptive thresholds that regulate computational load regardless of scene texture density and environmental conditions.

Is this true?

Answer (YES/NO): YES